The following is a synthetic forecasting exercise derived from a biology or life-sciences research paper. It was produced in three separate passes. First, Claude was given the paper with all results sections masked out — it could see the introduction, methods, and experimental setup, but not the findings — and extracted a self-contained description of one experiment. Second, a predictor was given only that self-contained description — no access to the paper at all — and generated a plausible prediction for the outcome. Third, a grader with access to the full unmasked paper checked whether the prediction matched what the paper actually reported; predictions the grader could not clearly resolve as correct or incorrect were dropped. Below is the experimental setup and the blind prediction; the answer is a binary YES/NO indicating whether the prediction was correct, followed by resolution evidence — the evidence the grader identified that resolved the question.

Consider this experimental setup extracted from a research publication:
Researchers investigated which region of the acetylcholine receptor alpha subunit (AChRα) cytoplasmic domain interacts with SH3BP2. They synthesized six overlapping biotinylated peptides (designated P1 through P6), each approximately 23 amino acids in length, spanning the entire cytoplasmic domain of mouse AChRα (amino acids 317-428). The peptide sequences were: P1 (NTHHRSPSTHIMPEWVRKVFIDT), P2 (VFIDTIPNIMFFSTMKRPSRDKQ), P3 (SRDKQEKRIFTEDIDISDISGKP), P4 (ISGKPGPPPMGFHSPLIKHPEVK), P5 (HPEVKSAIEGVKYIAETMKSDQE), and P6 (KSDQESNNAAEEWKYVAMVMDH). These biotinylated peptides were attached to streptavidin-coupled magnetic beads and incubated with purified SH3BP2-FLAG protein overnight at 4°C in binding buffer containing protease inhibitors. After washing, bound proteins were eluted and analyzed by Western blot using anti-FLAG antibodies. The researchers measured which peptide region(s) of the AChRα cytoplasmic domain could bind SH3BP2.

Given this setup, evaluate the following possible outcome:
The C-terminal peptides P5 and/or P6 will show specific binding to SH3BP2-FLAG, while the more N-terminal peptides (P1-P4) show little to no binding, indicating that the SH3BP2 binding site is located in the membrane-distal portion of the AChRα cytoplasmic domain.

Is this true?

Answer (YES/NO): NO